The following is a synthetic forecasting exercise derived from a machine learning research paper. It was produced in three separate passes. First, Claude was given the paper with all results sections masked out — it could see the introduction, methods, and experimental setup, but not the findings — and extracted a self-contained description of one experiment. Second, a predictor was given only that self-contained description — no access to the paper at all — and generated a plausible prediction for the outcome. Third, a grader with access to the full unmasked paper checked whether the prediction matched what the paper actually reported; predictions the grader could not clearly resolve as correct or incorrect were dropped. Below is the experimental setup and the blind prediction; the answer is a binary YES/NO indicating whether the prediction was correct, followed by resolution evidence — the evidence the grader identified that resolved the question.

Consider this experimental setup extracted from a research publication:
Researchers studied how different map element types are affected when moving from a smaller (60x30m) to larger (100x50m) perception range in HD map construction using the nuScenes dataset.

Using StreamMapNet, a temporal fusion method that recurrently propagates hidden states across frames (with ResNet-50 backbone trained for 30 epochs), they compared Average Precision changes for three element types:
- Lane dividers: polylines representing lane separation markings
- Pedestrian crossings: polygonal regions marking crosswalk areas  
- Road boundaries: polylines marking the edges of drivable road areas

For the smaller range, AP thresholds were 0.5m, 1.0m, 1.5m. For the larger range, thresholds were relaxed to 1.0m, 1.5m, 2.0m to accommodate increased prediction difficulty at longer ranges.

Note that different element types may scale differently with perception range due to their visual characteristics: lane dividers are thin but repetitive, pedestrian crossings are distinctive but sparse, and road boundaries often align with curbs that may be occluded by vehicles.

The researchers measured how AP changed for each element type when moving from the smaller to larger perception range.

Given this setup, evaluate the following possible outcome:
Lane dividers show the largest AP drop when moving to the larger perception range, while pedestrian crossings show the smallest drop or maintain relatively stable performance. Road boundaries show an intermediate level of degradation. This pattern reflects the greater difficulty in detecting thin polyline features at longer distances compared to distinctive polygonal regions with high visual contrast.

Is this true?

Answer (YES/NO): NO